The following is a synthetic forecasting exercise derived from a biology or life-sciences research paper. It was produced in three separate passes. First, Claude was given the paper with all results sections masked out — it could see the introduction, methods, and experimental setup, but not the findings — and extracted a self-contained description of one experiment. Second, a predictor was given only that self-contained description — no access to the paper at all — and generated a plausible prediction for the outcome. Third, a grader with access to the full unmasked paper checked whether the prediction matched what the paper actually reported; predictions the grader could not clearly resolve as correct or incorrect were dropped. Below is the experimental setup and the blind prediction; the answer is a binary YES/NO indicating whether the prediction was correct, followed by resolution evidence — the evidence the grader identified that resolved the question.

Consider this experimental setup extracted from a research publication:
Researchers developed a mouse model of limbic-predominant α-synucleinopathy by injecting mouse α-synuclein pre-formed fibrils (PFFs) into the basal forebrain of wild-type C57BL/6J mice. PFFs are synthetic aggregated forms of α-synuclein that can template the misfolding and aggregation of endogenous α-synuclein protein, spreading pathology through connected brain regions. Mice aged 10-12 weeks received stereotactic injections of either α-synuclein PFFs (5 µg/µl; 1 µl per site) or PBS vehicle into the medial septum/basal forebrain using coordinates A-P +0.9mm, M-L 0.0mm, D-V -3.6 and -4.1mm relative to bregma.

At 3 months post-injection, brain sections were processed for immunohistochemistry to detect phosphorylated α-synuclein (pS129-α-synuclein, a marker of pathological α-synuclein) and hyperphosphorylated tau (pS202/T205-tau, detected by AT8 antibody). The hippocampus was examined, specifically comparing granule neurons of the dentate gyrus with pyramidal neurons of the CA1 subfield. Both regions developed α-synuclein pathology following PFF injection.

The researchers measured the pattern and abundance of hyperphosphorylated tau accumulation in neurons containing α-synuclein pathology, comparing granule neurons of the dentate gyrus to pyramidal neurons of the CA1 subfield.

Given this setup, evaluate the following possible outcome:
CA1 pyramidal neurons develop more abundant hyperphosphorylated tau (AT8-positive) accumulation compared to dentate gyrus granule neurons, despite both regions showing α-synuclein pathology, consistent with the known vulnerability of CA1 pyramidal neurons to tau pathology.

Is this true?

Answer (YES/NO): YES